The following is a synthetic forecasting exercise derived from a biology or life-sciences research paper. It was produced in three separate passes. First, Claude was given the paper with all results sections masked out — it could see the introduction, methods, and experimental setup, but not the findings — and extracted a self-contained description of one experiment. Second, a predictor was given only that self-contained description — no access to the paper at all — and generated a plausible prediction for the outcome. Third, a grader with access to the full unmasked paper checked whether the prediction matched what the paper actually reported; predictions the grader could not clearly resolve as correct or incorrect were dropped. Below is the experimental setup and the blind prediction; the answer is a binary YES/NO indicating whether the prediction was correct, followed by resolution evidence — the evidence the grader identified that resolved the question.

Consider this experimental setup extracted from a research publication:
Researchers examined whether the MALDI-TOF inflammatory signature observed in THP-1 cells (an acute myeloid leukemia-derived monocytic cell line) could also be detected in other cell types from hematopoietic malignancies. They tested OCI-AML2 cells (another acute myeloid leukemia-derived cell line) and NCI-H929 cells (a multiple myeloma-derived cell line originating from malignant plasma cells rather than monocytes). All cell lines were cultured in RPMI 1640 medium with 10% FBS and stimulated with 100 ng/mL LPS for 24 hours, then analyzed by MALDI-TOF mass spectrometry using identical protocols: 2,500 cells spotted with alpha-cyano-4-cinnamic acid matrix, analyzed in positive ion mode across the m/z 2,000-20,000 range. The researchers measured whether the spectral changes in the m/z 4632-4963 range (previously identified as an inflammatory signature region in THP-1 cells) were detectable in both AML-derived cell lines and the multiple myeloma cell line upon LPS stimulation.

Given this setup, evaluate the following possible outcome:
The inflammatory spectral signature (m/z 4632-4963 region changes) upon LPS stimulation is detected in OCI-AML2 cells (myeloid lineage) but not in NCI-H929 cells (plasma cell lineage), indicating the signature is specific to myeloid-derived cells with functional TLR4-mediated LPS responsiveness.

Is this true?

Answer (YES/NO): NO